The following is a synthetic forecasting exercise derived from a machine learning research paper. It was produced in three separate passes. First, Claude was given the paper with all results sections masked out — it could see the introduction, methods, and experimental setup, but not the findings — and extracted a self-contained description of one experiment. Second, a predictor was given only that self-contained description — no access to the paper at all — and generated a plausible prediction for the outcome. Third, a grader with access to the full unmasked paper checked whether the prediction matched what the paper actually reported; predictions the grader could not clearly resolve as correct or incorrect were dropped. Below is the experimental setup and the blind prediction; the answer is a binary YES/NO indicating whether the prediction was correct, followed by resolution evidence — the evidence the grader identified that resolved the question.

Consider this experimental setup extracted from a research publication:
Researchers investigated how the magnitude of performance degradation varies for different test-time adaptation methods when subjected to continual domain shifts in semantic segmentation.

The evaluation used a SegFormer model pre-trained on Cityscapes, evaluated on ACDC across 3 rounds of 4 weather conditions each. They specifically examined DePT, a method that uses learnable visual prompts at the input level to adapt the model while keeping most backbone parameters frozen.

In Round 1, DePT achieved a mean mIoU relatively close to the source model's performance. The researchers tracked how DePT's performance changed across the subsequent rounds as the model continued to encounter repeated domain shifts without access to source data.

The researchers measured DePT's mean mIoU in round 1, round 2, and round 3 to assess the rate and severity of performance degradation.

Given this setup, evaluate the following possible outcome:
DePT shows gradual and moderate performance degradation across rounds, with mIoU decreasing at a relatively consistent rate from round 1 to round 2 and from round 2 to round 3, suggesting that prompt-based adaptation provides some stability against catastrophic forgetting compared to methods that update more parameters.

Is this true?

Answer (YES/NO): NO